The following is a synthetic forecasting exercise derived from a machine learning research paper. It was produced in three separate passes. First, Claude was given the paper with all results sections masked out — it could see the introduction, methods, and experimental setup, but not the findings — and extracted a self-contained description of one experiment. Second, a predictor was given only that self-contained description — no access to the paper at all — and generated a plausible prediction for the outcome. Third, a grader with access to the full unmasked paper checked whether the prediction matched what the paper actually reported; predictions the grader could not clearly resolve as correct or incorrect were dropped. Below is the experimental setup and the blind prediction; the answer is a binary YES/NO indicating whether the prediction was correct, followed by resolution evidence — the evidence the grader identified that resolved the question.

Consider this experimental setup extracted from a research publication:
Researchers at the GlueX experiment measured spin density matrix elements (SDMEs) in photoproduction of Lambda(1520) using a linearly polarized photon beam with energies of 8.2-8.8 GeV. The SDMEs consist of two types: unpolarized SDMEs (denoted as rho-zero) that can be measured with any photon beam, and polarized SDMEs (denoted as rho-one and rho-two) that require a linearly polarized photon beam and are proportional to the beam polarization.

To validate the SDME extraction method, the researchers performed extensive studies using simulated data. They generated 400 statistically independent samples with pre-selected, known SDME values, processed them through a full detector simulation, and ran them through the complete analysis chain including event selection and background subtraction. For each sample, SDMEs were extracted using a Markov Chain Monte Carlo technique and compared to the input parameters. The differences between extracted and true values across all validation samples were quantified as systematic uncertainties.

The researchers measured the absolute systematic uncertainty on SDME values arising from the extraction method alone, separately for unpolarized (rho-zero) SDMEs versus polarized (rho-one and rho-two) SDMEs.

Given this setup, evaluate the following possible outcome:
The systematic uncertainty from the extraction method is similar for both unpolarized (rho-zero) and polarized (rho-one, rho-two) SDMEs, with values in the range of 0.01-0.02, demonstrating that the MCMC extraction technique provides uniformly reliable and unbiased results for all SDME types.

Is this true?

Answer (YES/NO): NO